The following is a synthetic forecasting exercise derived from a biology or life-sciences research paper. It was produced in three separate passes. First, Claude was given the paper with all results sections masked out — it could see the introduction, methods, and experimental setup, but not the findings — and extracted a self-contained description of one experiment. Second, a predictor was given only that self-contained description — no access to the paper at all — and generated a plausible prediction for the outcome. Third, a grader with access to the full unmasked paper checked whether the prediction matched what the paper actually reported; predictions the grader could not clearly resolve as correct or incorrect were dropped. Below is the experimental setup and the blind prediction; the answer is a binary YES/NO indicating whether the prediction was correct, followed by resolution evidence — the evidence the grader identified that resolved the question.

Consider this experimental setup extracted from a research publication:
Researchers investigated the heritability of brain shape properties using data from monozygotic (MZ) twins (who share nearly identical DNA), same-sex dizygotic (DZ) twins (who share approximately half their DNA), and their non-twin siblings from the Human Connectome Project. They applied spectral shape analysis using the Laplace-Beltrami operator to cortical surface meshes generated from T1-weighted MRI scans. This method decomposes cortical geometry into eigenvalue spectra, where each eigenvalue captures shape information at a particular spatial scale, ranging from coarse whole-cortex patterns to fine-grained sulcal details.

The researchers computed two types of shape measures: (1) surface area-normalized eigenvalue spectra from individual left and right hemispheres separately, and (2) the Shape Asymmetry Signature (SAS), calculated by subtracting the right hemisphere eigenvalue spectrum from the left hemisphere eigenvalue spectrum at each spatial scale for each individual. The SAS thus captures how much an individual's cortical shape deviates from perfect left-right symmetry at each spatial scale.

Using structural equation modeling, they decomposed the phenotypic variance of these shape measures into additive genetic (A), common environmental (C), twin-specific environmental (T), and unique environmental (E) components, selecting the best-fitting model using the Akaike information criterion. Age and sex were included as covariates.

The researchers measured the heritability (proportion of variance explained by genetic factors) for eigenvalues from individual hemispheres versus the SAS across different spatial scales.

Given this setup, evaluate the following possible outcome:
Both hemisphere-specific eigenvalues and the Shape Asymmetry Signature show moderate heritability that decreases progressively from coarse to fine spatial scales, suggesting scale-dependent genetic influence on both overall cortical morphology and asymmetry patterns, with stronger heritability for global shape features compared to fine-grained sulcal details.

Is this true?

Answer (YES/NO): NO